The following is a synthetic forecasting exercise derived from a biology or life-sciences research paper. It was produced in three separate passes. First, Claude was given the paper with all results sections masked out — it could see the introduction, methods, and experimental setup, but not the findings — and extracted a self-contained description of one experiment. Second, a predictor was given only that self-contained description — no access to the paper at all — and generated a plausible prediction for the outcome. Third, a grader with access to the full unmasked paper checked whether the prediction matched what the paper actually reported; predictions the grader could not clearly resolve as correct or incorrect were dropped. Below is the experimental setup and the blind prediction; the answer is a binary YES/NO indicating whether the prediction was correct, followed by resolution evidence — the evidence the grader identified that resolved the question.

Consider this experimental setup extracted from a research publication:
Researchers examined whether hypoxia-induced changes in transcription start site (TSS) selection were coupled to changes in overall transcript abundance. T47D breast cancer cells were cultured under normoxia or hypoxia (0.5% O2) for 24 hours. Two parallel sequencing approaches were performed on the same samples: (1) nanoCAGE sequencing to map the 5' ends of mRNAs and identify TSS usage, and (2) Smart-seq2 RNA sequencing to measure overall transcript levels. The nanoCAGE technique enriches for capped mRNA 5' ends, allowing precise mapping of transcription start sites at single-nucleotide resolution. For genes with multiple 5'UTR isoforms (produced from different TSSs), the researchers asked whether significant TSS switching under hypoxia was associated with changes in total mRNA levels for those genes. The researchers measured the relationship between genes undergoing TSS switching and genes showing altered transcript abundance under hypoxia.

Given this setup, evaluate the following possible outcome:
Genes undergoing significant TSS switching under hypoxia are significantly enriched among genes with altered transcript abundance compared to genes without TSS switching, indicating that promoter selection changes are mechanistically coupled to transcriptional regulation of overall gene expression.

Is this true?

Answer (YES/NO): NO